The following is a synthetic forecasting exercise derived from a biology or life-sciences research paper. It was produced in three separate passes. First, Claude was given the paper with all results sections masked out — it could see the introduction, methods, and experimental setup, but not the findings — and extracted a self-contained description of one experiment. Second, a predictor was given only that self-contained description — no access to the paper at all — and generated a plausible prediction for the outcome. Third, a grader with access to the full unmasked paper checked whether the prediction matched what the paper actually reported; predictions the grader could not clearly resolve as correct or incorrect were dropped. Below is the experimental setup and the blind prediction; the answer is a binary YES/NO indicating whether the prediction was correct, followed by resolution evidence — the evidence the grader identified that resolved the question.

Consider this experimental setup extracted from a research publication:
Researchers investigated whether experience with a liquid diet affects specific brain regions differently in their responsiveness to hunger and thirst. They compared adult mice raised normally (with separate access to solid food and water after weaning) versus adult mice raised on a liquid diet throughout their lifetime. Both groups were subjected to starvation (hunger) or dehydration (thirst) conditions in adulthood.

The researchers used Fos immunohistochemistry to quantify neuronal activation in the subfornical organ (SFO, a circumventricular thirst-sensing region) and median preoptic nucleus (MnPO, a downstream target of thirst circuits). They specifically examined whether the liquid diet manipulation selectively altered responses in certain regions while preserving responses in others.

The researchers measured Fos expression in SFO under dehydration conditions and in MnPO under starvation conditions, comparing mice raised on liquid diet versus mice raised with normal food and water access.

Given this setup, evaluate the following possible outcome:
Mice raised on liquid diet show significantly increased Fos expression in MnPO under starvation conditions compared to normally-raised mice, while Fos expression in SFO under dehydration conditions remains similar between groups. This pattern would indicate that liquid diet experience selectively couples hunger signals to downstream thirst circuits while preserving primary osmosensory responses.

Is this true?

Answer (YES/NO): NO